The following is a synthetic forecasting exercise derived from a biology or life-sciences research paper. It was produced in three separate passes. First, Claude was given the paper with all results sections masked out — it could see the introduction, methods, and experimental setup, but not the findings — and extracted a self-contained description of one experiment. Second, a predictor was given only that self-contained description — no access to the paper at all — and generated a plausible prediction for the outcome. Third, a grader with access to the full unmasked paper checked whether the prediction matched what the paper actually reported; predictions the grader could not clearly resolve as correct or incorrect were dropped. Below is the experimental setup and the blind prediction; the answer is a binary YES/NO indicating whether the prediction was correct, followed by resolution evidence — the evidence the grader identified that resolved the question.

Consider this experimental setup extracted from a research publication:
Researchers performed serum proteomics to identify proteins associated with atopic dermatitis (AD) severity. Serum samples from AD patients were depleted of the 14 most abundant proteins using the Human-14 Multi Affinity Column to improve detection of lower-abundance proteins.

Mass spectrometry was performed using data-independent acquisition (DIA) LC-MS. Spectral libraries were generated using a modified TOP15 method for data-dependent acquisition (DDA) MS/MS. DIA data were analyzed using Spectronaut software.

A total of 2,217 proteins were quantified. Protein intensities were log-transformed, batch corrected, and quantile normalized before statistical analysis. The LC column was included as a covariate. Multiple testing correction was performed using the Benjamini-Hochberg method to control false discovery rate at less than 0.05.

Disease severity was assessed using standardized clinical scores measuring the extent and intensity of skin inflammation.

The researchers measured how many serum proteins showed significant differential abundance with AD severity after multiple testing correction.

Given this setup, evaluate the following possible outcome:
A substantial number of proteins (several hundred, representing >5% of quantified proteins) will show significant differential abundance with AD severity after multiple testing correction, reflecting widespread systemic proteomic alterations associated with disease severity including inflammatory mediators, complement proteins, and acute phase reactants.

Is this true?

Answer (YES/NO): NO